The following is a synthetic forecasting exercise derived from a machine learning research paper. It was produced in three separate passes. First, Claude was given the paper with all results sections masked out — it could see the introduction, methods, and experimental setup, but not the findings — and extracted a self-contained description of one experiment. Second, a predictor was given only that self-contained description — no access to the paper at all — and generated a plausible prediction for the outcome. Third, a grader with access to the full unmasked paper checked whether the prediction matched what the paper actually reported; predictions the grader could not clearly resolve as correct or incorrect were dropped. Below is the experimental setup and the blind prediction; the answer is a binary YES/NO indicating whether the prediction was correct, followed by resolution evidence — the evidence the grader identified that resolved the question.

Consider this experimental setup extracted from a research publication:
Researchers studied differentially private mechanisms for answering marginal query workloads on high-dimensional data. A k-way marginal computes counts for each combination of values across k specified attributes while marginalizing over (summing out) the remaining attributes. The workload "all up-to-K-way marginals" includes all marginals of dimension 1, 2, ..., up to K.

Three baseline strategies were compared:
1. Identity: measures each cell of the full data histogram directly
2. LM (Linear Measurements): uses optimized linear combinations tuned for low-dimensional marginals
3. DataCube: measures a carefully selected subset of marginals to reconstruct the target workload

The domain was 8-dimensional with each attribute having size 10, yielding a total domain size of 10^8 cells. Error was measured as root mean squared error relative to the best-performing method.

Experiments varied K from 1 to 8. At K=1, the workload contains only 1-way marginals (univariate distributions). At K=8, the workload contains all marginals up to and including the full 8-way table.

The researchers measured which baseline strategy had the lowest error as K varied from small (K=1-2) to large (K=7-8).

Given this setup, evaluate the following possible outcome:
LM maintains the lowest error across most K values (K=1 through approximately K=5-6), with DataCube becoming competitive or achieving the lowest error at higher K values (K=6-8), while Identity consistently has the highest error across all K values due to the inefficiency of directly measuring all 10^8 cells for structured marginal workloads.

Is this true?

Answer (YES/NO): NO